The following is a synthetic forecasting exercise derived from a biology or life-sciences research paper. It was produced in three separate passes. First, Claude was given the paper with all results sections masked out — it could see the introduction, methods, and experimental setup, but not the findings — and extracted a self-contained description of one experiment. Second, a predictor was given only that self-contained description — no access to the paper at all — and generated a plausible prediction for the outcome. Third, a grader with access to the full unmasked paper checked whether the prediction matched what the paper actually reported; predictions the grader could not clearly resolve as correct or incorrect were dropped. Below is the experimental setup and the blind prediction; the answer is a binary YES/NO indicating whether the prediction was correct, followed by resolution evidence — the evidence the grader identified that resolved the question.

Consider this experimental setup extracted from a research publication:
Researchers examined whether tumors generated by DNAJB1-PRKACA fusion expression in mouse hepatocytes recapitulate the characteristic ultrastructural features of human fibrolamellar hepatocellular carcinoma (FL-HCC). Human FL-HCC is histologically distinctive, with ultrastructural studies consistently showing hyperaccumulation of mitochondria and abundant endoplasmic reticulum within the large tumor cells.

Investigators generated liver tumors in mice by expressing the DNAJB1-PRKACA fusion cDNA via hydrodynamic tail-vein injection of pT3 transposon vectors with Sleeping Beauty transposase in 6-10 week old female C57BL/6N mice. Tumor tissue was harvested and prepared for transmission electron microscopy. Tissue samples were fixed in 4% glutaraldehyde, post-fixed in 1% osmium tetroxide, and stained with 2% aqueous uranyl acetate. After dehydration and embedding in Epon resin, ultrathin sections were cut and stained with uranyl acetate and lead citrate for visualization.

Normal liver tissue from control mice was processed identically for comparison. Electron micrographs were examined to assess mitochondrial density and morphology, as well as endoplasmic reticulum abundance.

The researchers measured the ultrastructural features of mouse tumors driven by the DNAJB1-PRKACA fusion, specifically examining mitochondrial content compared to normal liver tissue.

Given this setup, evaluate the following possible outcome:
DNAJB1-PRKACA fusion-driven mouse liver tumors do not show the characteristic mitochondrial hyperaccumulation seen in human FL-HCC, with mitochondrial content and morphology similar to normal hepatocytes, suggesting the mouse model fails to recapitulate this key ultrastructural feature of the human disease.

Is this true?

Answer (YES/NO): NO